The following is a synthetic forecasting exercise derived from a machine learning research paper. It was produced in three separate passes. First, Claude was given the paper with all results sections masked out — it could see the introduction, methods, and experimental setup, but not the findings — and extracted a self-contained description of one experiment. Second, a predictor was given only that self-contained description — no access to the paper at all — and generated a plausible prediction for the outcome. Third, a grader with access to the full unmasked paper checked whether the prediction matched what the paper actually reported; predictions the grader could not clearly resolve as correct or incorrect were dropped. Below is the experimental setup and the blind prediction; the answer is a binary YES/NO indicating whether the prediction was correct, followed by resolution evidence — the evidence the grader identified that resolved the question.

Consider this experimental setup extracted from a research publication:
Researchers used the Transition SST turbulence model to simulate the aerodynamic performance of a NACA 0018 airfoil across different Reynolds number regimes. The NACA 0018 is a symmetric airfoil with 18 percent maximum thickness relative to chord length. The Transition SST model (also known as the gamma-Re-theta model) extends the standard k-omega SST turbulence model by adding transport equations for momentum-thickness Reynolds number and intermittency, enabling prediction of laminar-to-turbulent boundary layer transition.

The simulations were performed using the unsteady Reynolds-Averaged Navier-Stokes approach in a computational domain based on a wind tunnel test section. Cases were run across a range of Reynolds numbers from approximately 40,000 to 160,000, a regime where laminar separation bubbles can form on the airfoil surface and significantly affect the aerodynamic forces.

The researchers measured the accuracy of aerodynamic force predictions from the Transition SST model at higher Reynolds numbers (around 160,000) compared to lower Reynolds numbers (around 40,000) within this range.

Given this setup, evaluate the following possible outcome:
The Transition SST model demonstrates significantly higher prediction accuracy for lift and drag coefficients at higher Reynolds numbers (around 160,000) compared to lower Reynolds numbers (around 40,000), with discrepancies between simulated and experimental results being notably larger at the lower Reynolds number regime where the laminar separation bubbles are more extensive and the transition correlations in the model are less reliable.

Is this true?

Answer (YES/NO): YES